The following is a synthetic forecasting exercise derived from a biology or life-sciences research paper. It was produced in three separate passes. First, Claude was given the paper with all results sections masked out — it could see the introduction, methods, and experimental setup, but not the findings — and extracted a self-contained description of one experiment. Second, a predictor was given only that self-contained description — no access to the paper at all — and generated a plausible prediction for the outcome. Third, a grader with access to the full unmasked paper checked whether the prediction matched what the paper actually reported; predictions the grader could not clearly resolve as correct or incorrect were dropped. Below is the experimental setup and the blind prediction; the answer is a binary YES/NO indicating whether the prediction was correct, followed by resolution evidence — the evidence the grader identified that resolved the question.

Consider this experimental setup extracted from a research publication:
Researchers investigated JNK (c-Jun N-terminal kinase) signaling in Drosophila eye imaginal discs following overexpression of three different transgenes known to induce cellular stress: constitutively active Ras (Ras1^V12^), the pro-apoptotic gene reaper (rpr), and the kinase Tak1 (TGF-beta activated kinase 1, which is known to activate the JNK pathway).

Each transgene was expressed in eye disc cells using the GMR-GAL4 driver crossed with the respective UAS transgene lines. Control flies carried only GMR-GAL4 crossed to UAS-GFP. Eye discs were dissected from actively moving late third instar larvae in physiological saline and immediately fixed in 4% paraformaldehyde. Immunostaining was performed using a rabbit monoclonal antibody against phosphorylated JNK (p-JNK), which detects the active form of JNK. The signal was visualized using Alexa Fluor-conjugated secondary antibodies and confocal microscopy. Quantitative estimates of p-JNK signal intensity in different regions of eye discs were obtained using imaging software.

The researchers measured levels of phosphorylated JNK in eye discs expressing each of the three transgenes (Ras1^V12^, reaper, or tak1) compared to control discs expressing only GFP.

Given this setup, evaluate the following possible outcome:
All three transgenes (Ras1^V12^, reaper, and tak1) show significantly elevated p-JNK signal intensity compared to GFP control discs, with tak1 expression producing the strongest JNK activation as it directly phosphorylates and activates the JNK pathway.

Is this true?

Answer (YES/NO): NO